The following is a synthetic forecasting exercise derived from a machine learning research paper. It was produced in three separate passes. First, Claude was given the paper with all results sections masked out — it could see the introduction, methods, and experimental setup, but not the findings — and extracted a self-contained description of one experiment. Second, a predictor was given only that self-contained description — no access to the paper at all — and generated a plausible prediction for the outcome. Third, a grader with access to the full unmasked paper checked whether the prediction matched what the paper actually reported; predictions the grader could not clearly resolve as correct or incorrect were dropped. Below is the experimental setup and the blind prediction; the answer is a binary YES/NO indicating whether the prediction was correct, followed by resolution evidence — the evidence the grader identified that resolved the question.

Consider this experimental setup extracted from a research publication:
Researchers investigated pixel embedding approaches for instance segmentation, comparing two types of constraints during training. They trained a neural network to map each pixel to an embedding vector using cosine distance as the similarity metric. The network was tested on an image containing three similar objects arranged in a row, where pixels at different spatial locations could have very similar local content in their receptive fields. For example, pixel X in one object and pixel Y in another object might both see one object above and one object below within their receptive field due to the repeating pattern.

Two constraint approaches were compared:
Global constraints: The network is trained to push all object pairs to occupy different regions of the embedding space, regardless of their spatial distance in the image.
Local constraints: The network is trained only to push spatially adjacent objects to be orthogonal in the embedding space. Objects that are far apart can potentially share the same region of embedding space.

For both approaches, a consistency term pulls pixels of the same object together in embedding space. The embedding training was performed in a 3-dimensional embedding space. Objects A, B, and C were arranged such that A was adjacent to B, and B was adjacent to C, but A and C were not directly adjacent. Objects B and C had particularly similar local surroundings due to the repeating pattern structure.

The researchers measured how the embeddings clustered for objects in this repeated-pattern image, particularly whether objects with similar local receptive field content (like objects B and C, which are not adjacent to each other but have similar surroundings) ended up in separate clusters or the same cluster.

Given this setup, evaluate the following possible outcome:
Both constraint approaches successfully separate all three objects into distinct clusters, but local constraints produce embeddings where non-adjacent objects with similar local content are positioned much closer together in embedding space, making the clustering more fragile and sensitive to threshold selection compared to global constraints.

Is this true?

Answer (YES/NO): NO